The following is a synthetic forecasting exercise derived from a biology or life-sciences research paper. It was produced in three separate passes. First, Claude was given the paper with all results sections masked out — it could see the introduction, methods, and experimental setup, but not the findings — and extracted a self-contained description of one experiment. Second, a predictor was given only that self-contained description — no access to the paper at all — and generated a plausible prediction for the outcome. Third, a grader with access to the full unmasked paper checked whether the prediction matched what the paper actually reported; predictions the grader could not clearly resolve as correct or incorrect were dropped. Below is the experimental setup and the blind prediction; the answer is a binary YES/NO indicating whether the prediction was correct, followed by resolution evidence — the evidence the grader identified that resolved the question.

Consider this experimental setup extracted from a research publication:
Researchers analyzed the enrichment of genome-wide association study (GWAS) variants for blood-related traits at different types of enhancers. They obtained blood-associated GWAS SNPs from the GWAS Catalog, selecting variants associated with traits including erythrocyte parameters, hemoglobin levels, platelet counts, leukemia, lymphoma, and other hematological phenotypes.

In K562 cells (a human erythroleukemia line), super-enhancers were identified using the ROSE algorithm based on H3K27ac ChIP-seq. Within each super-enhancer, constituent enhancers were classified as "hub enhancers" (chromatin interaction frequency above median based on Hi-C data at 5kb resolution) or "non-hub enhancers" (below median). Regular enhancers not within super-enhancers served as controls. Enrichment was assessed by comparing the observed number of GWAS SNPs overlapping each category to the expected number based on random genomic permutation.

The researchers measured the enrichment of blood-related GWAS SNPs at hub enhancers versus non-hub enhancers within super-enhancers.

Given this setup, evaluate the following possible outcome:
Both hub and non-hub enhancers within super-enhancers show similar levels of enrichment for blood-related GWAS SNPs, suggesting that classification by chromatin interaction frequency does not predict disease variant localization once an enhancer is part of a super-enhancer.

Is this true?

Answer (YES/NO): NO